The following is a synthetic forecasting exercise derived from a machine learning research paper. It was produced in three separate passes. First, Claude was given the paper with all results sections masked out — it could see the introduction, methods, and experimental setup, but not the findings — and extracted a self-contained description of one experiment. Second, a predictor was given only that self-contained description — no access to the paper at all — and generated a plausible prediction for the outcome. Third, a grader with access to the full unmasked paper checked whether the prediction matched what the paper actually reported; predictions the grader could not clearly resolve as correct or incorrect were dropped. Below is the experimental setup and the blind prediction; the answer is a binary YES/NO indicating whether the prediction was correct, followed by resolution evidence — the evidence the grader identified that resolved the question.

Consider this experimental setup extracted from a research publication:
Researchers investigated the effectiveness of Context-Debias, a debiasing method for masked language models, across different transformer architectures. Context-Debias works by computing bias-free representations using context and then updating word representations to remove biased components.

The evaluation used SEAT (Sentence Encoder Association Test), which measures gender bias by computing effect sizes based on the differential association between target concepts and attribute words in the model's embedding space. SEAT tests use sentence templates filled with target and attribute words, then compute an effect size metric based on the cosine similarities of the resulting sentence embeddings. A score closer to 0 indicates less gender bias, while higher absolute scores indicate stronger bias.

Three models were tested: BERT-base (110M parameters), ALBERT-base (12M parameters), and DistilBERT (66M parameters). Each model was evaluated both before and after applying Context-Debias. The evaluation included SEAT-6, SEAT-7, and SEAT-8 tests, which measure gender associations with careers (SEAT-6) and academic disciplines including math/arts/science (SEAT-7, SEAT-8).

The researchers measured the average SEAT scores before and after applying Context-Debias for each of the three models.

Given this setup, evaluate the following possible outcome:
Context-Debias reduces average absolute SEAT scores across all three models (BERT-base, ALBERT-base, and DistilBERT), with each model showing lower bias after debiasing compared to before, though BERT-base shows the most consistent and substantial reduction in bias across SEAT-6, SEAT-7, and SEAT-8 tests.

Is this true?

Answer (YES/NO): NO